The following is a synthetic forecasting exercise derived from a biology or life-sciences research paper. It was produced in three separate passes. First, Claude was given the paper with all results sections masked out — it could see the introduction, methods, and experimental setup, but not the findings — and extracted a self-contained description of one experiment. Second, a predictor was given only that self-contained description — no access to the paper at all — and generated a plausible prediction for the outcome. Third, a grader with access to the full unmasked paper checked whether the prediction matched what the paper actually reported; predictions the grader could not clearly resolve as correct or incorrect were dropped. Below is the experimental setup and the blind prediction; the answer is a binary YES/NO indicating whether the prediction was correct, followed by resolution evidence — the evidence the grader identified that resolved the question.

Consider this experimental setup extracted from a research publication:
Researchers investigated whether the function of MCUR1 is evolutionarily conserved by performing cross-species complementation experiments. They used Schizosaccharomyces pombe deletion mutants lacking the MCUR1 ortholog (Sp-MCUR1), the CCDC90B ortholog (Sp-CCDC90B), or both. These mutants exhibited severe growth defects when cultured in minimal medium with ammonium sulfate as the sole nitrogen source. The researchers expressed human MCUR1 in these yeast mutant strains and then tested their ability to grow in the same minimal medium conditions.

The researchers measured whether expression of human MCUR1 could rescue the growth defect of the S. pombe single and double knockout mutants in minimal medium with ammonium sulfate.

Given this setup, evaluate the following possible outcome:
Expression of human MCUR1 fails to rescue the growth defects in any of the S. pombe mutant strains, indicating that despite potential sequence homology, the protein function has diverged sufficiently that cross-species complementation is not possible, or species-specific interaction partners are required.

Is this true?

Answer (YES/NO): NO